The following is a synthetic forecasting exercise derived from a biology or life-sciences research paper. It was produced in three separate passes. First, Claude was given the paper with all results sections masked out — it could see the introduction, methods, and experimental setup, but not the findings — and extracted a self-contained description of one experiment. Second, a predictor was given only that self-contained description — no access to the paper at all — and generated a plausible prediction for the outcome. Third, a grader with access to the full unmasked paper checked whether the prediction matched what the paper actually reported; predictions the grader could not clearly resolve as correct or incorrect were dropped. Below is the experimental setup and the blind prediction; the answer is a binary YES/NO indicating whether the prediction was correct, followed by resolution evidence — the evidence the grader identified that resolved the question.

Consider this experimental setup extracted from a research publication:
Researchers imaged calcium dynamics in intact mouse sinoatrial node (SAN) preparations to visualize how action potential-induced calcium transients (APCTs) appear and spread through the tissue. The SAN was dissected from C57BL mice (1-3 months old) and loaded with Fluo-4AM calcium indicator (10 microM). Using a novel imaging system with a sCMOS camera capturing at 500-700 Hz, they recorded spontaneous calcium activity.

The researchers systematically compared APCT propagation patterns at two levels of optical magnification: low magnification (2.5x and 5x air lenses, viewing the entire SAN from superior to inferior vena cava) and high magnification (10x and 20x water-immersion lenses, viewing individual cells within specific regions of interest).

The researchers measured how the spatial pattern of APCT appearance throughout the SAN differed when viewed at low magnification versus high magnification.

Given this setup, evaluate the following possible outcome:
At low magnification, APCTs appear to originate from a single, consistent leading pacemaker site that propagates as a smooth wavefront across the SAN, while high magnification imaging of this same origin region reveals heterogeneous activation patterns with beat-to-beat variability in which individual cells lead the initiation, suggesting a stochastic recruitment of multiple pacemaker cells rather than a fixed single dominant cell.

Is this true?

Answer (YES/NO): YES